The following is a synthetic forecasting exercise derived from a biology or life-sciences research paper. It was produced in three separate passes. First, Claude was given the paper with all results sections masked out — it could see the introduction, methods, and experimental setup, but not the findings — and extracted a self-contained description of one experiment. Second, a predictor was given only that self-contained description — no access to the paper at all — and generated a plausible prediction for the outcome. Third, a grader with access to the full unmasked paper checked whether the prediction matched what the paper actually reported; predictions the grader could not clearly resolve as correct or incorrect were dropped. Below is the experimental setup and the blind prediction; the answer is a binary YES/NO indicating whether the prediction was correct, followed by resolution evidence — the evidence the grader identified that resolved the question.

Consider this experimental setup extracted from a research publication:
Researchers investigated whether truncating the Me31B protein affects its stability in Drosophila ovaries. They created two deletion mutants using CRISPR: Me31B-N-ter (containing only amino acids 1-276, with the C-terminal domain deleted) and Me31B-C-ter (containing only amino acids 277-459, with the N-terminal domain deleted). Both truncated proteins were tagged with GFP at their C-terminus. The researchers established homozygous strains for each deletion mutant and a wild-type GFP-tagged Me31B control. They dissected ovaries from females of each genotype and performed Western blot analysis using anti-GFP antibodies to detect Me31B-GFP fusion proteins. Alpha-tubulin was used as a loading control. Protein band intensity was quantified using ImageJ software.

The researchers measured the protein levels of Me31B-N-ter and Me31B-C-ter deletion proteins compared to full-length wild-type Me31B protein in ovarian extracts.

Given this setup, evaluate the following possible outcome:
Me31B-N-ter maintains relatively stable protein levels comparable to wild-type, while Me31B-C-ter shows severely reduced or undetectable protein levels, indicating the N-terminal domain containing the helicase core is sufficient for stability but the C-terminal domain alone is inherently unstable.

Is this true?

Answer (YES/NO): NO